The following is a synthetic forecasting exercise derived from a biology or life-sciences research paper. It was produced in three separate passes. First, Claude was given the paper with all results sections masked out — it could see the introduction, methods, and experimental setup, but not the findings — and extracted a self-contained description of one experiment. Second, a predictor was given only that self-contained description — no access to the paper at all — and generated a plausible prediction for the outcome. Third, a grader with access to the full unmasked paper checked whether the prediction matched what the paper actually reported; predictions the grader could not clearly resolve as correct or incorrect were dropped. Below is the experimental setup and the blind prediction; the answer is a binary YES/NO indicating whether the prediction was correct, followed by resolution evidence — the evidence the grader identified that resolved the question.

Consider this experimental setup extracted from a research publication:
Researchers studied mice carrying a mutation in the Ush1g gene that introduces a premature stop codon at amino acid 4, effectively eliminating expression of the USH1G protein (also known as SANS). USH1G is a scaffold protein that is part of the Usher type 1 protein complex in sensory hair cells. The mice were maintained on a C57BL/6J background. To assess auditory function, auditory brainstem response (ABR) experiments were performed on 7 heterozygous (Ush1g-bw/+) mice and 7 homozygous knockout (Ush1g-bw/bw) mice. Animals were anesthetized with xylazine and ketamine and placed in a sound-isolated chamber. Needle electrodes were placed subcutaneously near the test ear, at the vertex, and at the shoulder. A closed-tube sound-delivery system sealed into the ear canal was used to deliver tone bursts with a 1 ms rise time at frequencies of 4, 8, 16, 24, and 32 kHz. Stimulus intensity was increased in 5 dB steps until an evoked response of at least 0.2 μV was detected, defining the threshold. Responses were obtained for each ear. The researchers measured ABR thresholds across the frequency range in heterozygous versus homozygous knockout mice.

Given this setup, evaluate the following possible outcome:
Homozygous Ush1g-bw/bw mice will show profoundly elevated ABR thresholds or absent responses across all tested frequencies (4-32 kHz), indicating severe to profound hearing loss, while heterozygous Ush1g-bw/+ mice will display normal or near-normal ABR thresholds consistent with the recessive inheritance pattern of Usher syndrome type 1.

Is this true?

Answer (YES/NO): YES